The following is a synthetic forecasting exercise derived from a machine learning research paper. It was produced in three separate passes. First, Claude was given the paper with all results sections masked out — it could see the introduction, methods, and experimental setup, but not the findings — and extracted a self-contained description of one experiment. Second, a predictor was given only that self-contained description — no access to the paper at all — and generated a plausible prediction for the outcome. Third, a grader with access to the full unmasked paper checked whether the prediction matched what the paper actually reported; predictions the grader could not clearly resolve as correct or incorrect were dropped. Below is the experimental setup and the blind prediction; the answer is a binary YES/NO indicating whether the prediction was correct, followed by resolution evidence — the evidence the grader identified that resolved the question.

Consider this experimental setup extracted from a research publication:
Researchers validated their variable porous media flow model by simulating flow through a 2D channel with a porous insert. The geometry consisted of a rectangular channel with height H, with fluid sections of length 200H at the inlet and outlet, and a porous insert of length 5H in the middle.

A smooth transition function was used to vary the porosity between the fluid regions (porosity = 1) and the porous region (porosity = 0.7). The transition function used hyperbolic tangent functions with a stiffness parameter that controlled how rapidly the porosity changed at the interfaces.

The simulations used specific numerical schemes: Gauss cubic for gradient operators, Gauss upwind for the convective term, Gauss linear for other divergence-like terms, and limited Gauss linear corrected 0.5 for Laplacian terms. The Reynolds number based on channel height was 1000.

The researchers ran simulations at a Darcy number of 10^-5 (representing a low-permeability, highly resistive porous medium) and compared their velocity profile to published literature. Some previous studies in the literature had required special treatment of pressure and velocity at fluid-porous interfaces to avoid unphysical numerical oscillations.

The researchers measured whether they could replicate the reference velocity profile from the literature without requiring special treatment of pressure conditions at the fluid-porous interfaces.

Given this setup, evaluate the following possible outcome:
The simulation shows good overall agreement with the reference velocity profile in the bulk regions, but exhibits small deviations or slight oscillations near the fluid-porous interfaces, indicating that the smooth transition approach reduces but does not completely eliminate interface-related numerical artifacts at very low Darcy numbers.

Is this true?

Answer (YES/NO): NO